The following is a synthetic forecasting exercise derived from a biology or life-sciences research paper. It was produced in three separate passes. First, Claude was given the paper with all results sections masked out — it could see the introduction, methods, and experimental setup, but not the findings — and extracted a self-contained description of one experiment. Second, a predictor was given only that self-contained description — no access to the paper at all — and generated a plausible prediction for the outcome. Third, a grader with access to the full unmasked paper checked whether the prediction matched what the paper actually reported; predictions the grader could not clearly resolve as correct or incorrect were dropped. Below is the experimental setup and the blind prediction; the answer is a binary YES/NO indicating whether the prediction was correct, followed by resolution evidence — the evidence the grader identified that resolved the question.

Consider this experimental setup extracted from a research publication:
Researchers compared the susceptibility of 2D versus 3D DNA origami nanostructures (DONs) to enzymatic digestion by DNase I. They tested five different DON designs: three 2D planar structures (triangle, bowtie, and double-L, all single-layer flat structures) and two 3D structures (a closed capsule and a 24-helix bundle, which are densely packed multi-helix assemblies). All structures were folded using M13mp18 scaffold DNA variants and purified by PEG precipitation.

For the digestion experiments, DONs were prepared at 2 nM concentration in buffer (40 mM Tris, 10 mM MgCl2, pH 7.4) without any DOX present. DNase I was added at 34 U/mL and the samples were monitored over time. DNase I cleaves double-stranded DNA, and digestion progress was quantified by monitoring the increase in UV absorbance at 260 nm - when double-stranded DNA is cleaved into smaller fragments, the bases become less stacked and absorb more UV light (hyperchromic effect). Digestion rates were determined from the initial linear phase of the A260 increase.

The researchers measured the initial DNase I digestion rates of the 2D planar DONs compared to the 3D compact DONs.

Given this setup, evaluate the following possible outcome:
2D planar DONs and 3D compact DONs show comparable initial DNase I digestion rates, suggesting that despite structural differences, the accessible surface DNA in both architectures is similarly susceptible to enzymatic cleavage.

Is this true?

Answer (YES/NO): NO